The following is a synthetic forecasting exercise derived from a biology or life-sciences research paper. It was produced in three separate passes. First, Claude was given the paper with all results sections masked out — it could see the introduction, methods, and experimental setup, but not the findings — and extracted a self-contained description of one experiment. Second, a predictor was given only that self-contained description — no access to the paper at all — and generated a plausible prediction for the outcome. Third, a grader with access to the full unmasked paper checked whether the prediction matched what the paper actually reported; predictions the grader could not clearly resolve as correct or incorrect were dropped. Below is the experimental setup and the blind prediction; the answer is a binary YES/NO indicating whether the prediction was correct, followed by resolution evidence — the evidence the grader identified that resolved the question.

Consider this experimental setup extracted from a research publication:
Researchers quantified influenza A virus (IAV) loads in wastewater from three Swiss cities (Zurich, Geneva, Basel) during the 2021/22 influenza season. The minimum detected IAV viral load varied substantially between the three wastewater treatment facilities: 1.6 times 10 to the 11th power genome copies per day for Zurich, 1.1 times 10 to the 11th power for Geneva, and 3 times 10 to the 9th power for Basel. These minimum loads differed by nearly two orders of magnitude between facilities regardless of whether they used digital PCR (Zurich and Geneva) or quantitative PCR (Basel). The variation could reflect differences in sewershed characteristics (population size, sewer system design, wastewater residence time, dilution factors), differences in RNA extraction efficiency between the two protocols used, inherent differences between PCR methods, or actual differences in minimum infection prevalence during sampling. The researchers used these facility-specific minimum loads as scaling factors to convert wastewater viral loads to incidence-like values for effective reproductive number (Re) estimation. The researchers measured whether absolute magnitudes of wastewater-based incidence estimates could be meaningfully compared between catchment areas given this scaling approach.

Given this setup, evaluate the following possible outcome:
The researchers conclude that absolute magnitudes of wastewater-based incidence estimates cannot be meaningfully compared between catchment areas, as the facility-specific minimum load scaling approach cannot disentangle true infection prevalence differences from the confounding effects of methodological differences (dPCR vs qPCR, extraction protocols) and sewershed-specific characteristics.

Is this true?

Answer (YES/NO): YES